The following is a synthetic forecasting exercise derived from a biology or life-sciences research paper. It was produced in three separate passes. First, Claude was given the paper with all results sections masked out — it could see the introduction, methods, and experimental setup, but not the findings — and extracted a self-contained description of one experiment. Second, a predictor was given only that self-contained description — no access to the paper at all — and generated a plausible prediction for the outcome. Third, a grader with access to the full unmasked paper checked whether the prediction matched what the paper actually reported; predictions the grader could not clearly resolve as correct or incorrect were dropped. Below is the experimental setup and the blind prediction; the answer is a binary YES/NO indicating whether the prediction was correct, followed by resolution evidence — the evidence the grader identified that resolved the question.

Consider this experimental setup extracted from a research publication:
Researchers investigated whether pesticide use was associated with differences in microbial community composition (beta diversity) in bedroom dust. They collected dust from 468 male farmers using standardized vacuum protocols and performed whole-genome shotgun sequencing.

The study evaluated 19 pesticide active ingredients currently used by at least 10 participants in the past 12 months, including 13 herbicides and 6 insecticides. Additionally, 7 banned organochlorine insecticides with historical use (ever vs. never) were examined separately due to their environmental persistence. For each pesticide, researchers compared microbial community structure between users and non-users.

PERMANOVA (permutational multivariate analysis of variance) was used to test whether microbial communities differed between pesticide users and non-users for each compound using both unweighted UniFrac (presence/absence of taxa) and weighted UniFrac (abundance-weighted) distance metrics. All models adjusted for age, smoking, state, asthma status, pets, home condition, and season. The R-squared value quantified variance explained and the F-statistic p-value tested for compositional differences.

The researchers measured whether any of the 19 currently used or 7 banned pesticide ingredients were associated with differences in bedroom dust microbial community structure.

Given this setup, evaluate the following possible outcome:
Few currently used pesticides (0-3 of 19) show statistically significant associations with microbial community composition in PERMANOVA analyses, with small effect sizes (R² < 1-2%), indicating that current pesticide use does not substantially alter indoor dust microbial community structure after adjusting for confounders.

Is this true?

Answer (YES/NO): NO